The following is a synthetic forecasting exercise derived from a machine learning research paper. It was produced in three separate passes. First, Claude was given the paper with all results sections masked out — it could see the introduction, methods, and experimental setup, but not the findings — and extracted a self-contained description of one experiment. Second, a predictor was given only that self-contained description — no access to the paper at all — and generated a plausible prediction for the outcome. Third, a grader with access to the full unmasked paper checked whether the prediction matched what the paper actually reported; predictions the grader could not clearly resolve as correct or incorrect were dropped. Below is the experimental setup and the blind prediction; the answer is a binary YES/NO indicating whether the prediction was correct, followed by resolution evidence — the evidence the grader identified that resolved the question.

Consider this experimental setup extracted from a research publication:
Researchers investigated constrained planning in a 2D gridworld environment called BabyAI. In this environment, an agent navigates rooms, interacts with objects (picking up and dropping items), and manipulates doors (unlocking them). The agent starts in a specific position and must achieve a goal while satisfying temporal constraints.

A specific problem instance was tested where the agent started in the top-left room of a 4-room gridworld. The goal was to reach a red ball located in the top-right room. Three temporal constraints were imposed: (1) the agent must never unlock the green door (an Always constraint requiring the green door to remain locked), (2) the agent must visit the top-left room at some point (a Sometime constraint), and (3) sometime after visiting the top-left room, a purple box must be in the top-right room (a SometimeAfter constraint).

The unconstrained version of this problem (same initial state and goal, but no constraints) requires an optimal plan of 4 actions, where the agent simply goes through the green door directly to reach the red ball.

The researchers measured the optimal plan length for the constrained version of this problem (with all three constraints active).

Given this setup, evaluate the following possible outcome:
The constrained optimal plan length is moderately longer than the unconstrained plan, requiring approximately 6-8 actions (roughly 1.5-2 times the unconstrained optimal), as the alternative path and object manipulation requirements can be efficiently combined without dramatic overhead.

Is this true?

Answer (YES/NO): NO